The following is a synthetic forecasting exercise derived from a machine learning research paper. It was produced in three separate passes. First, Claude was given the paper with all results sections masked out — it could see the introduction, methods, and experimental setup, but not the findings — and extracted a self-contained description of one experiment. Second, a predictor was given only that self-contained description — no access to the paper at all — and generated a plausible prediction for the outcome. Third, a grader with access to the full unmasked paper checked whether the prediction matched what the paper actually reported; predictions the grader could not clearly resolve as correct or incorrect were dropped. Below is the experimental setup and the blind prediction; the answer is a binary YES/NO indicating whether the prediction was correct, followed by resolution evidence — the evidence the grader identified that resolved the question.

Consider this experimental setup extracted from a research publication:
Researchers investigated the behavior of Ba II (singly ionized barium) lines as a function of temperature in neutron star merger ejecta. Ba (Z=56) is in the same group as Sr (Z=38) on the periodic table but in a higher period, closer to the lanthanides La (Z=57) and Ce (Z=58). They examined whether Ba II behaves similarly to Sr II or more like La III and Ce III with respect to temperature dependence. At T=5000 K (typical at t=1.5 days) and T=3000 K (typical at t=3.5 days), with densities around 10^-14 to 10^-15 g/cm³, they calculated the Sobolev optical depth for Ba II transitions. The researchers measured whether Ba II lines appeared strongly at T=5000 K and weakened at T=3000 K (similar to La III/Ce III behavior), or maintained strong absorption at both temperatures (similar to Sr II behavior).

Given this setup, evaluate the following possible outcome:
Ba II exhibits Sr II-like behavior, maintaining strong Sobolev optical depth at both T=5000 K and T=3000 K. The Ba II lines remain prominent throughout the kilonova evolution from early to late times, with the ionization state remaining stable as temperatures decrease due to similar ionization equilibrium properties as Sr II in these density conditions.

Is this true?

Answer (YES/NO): NO